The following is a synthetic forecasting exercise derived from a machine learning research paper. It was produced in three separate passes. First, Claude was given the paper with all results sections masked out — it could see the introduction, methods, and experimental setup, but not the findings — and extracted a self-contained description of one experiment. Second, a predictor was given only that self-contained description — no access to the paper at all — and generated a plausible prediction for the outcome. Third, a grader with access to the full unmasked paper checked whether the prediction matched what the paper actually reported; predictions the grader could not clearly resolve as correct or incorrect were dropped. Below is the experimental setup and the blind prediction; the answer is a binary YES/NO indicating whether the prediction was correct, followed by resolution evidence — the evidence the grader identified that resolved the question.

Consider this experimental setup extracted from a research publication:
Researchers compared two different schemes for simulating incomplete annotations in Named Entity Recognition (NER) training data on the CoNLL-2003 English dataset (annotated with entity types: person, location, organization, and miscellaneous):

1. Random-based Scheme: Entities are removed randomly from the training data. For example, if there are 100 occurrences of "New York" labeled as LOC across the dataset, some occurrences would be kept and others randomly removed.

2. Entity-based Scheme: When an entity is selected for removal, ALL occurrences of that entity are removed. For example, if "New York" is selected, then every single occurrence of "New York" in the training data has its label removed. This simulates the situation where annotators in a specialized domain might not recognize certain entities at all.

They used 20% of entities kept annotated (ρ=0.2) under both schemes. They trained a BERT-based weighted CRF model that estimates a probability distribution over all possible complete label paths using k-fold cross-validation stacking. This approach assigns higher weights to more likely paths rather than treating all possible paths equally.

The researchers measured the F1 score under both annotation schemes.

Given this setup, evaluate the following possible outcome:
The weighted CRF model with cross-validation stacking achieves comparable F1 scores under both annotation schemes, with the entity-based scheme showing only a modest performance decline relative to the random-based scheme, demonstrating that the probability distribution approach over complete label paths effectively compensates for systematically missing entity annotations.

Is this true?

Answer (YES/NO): NO